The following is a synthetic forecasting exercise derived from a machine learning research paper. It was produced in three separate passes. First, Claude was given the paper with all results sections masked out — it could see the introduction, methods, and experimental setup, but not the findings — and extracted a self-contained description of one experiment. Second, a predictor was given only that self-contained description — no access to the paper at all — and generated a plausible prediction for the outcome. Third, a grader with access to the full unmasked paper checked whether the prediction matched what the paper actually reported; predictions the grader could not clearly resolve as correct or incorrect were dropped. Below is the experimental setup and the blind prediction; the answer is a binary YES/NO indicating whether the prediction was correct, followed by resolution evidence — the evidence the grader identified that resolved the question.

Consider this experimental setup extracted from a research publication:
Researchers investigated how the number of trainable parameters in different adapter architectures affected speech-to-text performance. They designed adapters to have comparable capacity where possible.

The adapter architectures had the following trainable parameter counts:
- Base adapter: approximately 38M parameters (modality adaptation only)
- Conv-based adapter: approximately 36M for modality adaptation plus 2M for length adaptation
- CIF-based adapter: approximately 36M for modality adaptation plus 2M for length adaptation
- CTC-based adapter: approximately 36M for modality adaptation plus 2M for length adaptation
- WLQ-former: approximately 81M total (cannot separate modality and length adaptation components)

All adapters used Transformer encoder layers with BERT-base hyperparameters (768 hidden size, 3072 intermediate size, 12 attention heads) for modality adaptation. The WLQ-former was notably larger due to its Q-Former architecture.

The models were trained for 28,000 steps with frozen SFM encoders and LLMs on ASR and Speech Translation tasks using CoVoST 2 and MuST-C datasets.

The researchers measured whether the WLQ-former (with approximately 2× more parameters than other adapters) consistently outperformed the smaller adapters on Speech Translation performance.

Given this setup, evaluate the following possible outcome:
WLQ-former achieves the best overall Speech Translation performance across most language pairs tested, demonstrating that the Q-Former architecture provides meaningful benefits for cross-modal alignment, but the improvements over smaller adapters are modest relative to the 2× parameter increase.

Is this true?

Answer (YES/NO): NO